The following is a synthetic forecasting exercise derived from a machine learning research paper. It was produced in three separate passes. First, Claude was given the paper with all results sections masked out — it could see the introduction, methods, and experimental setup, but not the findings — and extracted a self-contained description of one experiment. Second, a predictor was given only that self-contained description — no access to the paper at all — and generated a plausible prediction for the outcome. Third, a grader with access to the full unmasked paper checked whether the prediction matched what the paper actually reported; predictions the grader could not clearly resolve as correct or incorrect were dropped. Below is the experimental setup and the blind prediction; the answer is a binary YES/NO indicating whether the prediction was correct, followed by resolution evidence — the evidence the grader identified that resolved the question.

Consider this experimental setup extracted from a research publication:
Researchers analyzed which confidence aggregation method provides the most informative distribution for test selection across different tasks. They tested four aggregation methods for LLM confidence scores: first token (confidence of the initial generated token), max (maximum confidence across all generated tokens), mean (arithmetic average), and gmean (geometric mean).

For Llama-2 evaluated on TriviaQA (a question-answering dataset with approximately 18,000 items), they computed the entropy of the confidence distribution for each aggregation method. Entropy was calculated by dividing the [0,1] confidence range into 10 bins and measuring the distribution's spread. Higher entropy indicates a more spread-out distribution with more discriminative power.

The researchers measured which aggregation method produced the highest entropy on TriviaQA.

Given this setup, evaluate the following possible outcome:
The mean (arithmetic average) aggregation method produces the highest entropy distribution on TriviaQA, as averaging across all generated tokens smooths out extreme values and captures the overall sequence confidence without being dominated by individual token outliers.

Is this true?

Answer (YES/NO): NO